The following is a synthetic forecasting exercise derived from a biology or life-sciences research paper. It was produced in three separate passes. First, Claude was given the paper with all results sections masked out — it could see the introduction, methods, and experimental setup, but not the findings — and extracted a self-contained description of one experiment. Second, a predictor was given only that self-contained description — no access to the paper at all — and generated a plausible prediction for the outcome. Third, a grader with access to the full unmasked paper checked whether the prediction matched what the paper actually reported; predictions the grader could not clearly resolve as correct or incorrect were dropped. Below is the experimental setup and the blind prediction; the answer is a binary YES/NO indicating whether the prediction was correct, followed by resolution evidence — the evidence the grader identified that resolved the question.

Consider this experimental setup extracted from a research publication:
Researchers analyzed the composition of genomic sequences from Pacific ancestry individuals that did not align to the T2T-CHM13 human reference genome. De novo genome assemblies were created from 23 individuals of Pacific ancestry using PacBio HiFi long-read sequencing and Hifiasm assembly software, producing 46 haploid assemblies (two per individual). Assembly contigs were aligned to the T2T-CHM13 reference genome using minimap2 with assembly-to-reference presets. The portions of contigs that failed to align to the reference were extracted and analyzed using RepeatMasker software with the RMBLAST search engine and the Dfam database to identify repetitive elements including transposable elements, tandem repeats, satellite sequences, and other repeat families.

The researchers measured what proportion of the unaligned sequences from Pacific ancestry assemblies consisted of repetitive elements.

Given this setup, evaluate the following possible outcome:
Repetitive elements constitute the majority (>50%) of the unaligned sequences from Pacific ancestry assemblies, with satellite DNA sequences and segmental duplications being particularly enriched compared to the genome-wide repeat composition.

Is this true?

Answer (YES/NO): NO